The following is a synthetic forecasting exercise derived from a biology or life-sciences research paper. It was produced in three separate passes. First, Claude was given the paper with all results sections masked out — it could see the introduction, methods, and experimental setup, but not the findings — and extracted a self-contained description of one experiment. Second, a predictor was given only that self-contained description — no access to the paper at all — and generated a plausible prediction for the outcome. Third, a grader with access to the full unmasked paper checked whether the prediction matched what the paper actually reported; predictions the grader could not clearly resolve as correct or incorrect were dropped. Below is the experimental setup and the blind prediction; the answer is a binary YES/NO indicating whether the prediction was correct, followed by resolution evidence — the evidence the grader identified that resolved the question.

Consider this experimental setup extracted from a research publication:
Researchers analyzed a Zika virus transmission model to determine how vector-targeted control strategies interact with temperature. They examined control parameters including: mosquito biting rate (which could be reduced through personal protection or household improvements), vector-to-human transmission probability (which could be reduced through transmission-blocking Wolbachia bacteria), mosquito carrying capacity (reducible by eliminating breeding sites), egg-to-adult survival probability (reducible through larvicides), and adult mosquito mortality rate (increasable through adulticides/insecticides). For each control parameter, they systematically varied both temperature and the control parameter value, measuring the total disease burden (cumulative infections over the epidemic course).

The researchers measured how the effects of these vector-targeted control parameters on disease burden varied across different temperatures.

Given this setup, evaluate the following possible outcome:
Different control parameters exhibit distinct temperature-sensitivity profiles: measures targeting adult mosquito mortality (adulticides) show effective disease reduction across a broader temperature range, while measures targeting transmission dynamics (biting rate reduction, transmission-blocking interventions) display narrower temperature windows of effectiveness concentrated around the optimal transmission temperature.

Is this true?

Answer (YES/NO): NO